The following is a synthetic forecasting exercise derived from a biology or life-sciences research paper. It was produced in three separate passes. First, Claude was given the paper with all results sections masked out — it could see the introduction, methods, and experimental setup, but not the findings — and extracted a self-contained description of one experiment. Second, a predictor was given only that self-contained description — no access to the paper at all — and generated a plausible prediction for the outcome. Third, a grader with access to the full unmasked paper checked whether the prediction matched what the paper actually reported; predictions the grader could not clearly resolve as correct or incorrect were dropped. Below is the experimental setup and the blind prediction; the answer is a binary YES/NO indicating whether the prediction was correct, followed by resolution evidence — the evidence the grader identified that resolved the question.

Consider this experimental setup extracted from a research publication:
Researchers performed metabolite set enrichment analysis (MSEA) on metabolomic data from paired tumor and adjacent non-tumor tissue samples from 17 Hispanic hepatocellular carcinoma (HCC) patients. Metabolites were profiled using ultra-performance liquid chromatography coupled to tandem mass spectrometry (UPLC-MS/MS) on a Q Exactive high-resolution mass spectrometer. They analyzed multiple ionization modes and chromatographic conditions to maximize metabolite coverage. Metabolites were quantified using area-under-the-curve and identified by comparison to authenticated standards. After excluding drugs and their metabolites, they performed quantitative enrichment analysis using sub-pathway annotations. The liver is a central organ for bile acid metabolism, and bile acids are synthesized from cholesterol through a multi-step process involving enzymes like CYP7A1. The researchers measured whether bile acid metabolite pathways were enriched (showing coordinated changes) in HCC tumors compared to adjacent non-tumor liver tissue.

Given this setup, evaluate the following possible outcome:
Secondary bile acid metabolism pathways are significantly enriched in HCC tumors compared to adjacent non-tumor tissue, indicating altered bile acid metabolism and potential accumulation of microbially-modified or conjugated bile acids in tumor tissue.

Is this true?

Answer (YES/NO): NO